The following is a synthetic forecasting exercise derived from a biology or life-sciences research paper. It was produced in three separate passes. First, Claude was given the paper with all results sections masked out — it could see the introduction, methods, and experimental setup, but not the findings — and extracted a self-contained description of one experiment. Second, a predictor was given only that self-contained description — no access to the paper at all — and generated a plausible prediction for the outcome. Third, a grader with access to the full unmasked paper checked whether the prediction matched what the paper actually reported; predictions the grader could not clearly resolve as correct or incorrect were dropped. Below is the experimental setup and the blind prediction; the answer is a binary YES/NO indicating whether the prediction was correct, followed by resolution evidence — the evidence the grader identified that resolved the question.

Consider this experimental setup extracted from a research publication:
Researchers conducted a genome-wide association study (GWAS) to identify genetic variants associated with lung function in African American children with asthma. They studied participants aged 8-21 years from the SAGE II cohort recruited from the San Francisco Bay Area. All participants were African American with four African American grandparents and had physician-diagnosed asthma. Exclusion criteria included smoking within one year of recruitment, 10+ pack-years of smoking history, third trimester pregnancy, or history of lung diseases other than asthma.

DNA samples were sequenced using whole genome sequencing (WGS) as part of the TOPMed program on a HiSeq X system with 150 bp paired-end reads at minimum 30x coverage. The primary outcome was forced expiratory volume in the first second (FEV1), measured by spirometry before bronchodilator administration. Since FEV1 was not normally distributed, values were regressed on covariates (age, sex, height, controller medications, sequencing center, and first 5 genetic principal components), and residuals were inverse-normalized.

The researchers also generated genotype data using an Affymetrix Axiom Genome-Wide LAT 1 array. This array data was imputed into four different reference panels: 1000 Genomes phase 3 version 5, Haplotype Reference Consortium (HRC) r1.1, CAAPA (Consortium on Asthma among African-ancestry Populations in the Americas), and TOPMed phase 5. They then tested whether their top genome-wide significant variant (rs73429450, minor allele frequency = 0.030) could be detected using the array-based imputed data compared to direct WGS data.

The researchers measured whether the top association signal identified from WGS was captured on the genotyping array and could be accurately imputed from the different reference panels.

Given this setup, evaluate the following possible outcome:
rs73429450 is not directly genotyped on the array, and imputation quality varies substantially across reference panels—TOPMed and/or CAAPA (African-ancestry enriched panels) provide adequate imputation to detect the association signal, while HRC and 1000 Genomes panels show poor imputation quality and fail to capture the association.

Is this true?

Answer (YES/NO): NO